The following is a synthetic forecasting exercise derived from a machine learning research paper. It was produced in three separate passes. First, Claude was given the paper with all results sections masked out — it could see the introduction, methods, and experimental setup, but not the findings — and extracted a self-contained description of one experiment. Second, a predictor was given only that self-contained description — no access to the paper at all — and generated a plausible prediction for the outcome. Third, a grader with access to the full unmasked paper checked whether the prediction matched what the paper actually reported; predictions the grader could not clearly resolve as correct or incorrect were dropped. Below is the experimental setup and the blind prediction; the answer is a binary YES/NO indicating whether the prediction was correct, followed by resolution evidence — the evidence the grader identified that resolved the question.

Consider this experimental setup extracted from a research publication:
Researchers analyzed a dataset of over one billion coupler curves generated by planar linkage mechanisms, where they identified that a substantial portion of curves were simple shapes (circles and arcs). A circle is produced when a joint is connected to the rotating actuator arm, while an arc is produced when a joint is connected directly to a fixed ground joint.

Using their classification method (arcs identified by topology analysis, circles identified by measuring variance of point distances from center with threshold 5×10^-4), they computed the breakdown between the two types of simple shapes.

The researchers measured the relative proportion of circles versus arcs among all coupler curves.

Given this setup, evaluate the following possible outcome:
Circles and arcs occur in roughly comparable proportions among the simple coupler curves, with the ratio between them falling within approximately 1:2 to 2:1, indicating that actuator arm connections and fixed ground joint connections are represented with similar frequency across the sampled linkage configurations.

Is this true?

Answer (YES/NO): YES